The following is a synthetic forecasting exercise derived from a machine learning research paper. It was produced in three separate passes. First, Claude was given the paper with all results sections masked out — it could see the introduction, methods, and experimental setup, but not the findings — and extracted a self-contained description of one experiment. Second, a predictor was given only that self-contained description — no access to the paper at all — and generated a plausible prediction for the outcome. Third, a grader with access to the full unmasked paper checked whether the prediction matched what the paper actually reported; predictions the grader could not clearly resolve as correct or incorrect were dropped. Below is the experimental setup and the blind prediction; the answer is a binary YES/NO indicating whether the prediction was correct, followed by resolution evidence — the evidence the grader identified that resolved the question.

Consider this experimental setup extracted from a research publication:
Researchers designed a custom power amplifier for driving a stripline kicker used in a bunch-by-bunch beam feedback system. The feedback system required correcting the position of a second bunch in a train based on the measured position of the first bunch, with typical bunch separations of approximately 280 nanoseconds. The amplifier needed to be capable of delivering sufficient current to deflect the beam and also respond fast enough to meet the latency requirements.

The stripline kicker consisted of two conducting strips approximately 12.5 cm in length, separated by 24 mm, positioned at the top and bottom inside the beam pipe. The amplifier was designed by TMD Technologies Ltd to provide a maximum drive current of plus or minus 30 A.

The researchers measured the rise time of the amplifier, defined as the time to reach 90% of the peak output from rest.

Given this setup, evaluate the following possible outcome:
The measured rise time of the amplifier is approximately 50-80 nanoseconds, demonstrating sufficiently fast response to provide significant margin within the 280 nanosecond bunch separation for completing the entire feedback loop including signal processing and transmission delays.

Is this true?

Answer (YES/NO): NO